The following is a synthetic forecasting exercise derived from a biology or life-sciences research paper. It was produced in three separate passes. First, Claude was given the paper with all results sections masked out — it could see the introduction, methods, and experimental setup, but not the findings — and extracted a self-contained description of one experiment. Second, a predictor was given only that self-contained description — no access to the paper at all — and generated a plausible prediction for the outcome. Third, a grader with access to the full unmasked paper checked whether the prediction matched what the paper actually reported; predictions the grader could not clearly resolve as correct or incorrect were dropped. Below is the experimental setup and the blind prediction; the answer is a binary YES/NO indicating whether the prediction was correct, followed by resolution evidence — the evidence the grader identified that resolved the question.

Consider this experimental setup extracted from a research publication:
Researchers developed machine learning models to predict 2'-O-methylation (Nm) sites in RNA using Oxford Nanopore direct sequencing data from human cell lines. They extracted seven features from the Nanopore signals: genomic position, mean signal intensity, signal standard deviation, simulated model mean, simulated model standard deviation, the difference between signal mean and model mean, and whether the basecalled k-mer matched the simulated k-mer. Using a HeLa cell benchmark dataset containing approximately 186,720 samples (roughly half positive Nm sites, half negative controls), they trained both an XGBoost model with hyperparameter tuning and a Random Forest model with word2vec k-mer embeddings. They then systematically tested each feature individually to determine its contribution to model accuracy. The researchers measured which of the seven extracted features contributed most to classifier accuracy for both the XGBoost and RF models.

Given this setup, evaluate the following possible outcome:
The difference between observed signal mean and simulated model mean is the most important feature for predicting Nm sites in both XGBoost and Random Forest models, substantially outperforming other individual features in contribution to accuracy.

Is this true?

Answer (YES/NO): NO